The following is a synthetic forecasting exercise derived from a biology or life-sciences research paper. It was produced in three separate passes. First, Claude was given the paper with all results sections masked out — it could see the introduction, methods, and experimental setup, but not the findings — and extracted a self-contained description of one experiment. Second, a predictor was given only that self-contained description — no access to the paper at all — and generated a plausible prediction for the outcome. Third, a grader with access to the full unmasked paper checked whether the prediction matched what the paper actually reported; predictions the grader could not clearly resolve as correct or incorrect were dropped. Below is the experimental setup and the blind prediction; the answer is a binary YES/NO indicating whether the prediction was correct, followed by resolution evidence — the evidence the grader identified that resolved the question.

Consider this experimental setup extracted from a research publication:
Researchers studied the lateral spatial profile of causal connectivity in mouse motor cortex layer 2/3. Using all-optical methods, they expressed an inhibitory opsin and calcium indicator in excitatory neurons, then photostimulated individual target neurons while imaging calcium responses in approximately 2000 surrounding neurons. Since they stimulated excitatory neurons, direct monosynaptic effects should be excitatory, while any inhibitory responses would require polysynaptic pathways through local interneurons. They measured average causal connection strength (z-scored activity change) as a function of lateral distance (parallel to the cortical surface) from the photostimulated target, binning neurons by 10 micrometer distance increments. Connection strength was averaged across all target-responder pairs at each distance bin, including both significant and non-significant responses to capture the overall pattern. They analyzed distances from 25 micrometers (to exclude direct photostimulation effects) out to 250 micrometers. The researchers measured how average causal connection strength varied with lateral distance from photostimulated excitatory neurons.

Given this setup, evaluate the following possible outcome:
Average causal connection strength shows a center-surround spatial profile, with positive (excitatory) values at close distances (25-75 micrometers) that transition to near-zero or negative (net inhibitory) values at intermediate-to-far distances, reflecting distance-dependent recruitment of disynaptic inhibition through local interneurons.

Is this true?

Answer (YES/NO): YES